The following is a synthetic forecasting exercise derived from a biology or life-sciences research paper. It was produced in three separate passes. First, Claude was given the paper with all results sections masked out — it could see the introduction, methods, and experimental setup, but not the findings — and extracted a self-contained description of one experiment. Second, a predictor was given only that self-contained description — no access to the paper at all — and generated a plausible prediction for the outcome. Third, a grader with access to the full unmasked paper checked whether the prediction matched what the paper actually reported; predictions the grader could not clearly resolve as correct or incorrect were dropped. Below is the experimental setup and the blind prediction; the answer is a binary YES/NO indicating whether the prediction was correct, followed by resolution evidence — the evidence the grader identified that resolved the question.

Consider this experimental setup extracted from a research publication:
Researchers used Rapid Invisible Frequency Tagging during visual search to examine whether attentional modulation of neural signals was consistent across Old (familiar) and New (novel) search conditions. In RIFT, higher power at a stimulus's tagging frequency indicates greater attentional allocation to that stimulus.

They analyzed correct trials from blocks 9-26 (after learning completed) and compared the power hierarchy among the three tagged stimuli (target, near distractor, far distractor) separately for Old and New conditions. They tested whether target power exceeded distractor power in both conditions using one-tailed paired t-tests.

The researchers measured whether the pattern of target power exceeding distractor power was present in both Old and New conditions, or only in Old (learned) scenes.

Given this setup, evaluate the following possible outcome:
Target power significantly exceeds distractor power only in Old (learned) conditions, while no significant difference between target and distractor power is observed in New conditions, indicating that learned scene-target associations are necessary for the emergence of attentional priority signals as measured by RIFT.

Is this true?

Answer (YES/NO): YES